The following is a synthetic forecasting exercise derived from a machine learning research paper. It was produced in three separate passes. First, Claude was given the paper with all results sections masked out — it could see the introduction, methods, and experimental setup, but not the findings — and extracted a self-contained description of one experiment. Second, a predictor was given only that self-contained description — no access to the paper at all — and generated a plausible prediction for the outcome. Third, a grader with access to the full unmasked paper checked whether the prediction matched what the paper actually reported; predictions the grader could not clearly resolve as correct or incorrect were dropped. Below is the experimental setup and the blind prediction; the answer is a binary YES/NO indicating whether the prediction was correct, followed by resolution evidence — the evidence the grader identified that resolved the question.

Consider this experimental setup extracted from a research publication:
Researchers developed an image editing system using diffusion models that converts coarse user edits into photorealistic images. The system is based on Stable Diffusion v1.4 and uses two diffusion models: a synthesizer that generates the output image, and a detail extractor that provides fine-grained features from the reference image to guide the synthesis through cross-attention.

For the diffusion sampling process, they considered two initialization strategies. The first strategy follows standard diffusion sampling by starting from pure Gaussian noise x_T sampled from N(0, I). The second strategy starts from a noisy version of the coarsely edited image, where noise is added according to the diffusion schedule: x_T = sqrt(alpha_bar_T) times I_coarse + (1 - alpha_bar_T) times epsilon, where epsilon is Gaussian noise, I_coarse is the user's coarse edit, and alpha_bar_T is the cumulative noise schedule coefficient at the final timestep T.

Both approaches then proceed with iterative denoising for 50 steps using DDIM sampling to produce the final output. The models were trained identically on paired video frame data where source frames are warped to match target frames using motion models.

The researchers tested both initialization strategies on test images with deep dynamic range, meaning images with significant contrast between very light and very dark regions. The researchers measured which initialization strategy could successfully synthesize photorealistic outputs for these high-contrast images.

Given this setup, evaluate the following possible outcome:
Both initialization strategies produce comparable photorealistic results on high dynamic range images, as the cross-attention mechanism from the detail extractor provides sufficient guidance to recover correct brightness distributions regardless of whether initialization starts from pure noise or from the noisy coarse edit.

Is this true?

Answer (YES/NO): NO